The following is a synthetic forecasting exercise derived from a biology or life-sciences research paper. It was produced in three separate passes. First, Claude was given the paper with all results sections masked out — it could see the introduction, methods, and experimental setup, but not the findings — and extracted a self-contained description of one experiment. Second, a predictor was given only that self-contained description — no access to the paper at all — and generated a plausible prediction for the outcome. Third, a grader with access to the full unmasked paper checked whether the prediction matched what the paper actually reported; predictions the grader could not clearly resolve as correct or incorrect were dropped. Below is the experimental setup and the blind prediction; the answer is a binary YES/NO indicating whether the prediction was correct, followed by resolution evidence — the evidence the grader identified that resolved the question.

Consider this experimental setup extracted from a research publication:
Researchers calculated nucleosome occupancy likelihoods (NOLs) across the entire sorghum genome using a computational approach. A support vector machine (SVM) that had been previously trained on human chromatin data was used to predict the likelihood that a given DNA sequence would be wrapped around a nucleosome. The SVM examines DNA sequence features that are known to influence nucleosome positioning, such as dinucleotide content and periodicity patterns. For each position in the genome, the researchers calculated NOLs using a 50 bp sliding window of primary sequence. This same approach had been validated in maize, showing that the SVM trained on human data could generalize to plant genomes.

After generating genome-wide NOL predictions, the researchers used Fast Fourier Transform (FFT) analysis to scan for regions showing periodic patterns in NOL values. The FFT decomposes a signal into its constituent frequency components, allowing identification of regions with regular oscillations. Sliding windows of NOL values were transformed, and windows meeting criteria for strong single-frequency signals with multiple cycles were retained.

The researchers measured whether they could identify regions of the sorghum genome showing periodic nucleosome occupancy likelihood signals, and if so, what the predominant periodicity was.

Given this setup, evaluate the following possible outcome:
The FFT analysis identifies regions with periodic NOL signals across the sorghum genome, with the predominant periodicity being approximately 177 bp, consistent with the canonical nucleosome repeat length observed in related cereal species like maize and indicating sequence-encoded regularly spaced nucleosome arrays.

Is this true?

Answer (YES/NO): NO